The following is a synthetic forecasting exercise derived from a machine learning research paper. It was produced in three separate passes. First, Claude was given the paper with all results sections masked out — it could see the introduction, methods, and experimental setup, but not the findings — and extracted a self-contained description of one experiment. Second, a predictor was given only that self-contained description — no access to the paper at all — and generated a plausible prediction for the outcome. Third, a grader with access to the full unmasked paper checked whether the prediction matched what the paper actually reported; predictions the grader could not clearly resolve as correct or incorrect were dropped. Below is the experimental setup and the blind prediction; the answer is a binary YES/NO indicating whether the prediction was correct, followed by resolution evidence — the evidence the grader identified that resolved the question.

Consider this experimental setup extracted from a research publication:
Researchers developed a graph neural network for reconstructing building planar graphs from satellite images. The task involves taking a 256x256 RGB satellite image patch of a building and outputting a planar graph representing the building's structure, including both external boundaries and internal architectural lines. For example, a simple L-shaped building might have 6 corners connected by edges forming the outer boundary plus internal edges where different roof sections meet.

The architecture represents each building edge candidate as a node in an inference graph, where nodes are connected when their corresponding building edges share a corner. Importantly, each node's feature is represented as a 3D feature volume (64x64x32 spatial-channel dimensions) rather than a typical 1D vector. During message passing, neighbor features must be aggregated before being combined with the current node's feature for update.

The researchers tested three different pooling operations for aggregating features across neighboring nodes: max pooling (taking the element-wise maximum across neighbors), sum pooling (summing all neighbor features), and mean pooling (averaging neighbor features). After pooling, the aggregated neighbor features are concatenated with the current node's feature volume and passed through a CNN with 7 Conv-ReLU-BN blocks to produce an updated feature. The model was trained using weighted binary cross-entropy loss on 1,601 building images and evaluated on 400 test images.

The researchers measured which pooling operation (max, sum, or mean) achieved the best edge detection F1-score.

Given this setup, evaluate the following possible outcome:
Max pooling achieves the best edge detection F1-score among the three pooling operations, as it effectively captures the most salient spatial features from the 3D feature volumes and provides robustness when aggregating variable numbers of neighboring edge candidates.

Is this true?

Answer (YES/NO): YES